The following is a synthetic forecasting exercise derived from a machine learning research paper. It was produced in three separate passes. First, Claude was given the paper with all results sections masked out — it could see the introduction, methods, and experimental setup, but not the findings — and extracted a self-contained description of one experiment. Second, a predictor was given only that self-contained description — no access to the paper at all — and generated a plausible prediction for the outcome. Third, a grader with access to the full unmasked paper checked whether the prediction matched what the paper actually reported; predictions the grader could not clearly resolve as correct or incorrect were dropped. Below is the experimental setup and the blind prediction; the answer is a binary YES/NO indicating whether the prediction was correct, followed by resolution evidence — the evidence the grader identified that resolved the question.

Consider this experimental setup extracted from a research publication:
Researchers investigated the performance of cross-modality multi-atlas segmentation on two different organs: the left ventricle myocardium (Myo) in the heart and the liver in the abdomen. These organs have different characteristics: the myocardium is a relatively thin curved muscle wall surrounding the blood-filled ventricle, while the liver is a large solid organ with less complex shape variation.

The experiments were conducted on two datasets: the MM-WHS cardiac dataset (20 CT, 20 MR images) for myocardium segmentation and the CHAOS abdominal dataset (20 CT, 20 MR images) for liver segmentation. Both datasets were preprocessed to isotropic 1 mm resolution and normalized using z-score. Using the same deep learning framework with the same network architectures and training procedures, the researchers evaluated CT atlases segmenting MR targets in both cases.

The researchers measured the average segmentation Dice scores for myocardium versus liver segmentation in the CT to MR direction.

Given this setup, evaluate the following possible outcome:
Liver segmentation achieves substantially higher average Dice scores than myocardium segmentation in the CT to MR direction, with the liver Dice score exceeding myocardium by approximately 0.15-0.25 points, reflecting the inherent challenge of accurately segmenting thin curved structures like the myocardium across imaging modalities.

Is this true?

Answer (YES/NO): NO